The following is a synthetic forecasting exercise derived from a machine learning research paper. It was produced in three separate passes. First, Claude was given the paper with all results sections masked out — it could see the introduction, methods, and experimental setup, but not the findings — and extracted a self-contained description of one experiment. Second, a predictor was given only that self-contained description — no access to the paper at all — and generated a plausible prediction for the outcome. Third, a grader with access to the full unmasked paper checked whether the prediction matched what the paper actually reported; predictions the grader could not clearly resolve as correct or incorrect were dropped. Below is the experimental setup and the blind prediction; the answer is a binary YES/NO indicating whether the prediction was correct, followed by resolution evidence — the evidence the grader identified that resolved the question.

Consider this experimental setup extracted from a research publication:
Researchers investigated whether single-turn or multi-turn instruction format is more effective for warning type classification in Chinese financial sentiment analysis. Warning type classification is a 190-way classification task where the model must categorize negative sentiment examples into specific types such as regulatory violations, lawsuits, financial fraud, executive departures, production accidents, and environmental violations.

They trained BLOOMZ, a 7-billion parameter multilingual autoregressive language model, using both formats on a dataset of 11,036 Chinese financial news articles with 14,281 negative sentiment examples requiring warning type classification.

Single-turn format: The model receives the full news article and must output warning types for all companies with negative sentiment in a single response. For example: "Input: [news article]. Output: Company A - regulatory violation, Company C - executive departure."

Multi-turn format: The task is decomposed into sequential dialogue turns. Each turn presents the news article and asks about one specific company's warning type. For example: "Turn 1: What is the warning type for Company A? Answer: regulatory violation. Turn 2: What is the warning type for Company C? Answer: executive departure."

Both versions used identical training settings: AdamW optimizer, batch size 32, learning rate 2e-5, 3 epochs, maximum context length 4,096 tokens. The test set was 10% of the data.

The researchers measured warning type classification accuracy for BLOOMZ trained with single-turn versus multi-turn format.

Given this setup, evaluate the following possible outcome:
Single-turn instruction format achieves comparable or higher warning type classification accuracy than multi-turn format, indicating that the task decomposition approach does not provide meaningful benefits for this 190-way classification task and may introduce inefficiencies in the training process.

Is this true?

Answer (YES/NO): YES